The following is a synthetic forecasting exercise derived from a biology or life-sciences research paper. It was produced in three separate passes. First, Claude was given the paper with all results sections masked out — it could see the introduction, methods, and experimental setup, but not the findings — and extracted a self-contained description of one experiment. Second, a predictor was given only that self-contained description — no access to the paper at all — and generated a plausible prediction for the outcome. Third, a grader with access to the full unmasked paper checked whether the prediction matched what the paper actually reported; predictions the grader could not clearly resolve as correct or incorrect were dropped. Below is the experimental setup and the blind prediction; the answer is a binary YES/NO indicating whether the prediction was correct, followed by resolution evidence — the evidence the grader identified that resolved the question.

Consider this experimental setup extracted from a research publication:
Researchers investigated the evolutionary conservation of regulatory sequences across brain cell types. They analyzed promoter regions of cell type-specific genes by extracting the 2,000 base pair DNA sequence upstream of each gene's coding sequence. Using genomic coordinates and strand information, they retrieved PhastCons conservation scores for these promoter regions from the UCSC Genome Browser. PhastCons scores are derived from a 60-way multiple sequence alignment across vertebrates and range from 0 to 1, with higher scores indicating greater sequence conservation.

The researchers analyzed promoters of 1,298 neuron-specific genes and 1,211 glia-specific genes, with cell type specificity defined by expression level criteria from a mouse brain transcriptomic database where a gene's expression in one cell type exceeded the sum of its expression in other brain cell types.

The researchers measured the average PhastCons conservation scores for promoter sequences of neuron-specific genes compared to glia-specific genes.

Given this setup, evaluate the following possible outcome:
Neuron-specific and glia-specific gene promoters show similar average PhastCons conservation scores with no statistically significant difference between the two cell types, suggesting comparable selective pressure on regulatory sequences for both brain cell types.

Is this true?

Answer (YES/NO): YES